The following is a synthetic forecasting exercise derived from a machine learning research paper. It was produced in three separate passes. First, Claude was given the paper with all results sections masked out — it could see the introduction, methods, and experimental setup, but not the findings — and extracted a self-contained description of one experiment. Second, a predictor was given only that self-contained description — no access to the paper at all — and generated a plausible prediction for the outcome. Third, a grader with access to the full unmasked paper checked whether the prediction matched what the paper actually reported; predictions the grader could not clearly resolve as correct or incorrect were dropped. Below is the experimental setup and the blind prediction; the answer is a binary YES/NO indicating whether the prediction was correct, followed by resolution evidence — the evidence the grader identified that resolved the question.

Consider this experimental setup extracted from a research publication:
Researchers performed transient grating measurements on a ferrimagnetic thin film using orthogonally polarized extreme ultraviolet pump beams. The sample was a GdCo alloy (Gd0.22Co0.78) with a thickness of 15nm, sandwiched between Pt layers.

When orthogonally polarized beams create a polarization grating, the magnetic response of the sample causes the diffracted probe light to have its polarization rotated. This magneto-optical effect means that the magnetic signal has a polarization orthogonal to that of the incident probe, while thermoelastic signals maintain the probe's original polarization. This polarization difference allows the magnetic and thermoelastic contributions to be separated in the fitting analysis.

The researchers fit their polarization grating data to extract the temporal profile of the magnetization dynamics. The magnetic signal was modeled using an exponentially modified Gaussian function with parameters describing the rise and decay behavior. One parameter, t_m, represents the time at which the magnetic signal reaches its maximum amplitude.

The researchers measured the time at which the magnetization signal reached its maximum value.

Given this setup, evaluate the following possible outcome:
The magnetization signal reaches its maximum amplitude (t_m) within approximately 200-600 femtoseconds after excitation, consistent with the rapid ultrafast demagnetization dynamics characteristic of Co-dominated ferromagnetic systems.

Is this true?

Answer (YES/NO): NO